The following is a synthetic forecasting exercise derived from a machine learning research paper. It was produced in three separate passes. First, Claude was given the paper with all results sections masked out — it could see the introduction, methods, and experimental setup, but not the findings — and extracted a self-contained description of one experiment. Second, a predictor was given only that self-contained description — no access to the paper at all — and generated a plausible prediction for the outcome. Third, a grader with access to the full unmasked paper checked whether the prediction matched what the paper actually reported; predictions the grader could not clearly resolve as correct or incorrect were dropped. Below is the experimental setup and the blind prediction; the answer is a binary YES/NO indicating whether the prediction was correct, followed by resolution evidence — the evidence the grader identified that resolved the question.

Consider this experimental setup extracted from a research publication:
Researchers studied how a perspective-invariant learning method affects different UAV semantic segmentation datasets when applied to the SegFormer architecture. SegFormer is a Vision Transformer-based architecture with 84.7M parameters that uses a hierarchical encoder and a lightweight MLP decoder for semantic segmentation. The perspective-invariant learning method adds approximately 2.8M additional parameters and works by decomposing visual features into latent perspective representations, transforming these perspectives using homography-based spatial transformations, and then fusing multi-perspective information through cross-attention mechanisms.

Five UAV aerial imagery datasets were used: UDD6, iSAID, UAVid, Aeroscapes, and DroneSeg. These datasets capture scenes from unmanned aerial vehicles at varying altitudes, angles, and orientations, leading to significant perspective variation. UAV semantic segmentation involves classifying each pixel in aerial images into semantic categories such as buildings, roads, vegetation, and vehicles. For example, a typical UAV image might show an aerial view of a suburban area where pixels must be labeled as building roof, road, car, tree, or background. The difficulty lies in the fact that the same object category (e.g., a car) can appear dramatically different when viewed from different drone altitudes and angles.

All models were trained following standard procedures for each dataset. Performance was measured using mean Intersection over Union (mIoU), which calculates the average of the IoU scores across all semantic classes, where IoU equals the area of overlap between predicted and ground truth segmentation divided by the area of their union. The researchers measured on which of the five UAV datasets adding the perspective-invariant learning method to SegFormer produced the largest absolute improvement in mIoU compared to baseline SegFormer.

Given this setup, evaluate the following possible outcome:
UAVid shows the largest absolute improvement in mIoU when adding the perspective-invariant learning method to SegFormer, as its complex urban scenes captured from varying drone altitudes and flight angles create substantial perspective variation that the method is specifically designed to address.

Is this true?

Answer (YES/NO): NO